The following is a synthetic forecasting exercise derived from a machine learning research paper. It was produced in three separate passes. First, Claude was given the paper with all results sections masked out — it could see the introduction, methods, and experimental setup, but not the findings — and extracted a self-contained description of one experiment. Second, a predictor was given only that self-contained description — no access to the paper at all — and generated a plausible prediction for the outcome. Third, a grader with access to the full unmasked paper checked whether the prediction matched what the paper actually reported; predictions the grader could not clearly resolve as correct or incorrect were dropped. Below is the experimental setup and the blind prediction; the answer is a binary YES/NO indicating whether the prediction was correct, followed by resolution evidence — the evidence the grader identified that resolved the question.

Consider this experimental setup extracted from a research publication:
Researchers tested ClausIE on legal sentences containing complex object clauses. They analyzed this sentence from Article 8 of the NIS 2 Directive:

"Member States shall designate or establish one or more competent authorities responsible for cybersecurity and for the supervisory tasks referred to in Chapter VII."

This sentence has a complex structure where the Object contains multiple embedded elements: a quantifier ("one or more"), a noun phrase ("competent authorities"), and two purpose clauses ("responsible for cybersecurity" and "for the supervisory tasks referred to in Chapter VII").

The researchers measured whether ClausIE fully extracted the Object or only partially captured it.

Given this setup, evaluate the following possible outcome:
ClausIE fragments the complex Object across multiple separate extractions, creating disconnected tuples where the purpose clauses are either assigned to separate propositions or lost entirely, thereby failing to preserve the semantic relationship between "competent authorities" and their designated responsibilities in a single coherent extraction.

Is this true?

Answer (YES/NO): NO